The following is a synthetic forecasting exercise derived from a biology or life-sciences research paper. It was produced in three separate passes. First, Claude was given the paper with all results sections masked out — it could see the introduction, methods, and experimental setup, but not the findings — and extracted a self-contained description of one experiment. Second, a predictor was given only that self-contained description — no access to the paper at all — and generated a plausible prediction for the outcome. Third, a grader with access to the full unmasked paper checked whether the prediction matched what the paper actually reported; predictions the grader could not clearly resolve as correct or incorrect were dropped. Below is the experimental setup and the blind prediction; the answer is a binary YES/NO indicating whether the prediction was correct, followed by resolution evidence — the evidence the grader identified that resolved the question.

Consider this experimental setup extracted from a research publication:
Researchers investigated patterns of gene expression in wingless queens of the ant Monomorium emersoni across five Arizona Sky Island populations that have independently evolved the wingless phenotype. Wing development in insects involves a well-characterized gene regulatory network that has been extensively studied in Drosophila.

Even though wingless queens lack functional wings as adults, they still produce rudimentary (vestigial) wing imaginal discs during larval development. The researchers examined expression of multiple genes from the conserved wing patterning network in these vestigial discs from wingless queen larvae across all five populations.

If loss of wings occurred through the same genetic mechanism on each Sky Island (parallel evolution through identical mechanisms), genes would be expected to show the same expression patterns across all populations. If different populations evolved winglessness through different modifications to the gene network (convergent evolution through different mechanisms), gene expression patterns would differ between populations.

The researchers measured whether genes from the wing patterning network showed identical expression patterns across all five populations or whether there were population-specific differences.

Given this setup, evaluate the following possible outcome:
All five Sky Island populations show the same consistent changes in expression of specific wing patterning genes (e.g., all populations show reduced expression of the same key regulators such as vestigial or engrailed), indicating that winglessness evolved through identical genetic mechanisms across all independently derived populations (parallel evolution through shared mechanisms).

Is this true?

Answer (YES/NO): NO